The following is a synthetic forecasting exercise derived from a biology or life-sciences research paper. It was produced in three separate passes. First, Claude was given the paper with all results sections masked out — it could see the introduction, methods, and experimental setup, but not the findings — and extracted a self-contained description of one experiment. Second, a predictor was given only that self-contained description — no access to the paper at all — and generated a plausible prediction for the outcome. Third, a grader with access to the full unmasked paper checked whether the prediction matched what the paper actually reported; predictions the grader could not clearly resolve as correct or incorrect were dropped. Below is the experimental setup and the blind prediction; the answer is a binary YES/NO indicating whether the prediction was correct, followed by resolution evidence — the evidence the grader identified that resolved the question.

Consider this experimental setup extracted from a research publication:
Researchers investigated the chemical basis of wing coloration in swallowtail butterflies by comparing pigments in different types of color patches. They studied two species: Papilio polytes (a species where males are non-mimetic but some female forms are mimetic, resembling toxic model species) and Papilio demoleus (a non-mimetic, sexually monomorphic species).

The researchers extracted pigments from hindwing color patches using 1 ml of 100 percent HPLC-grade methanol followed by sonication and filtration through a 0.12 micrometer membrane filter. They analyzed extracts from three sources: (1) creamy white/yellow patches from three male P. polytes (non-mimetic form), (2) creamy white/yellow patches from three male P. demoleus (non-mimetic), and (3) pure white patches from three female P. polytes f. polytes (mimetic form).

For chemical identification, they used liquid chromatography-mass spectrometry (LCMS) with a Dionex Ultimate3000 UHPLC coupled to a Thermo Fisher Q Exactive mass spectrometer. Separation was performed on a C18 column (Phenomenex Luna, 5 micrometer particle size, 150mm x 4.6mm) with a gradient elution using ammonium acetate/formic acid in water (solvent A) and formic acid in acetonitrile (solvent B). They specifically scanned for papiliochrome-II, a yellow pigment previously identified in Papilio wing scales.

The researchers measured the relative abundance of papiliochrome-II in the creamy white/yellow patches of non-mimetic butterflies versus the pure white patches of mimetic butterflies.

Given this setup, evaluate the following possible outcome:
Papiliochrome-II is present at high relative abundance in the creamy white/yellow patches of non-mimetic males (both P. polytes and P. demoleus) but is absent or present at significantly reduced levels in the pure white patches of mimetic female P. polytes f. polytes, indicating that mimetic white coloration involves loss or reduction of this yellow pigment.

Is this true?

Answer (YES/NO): YES